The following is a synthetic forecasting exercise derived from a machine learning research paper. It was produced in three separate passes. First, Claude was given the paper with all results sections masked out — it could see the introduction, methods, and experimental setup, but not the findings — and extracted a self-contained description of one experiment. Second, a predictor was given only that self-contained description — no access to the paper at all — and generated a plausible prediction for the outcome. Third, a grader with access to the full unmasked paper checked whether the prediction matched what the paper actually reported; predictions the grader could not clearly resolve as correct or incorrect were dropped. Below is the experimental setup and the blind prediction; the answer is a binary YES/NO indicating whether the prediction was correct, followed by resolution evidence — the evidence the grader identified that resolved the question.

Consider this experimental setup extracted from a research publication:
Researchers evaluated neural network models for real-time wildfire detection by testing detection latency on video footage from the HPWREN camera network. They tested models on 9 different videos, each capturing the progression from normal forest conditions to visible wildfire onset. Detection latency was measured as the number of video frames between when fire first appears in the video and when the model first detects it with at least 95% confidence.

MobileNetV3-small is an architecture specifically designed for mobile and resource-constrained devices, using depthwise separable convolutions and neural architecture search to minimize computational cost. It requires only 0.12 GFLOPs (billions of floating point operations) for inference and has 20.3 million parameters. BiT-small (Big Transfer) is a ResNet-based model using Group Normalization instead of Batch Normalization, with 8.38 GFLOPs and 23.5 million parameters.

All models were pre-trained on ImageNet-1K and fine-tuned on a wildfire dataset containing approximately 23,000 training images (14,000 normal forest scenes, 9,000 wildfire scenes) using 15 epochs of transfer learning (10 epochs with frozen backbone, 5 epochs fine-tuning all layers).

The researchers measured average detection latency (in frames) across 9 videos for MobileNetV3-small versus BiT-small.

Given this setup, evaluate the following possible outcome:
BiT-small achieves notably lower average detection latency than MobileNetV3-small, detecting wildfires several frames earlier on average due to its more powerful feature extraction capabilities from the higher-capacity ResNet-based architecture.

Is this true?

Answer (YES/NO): YES